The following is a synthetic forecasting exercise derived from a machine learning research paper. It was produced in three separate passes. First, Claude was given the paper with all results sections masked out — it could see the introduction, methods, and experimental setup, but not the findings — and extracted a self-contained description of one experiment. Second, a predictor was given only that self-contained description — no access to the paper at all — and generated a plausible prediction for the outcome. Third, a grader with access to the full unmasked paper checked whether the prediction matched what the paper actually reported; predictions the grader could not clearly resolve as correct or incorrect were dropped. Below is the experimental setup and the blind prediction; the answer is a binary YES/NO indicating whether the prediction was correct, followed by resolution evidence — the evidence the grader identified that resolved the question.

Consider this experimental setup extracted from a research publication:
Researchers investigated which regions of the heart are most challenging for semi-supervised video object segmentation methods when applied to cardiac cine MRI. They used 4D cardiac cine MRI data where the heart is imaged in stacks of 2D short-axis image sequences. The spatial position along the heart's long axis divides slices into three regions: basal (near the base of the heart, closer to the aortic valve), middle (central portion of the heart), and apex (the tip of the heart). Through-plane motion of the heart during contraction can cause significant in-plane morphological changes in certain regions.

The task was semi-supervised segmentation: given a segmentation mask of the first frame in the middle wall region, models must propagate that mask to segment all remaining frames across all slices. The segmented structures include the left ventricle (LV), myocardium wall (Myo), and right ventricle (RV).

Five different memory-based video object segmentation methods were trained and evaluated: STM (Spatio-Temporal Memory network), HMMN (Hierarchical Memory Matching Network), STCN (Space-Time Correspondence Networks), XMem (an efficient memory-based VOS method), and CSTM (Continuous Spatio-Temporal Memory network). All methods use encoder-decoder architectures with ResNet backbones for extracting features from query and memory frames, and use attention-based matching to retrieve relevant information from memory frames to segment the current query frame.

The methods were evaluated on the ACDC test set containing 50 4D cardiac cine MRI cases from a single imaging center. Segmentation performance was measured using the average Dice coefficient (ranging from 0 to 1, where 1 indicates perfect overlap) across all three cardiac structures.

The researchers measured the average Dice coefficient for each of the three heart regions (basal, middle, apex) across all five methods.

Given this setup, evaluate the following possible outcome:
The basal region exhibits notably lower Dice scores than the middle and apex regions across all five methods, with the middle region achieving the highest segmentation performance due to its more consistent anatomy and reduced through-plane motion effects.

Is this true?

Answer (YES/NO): NO